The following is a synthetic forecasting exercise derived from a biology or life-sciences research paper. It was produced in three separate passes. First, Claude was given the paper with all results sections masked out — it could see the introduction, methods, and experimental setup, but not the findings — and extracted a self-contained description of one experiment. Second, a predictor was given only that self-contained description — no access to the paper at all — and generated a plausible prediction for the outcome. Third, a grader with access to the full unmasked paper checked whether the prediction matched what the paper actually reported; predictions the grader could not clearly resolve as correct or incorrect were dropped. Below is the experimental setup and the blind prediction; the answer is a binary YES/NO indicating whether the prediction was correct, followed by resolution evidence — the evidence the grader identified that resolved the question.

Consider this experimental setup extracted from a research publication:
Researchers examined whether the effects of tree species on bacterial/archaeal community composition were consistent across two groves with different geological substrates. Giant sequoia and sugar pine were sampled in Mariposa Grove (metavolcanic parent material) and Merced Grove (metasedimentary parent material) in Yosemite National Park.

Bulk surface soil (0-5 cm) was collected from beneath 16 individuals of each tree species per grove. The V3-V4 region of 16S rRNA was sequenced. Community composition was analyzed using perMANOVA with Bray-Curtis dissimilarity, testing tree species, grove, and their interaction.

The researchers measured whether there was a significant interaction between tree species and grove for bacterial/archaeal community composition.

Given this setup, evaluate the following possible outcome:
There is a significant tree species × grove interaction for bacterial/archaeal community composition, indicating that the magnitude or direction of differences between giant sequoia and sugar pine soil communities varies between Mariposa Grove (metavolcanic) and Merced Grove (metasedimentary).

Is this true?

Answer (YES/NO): NO